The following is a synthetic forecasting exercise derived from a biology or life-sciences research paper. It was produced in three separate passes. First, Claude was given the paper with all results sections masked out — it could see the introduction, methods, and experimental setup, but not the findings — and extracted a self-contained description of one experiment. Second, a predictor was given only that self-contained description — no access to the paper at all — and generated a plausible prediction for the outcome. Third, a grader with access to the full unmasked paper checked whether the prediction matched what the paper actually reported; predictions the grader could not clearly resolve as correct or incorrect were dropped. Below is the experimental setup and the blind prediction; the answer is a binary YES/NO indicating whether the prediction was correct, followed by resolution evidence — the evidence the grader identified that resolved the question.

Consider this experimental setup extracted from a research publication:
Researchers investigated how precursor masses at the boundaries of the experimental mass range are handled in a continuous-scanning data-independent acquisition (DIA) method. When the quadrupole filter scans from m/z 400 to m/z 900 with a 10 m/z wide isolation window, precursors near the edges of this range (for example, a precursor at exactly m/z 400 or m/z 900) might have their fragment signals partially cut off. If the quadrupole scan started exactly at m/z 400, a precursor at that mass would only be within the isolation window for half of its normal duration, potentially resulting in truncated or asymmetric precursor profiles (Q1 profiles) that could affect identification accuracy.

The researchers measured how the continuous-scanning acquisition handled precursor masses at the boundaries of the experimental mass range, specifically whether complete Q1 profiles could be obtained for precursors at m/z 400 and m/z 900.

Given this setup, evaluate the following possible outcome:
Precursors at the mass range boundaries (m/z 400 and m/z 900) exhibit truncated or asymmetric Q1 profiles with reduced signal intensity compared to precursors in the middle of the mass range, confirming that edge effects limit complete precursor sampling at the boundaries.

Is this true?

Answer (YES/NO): NO